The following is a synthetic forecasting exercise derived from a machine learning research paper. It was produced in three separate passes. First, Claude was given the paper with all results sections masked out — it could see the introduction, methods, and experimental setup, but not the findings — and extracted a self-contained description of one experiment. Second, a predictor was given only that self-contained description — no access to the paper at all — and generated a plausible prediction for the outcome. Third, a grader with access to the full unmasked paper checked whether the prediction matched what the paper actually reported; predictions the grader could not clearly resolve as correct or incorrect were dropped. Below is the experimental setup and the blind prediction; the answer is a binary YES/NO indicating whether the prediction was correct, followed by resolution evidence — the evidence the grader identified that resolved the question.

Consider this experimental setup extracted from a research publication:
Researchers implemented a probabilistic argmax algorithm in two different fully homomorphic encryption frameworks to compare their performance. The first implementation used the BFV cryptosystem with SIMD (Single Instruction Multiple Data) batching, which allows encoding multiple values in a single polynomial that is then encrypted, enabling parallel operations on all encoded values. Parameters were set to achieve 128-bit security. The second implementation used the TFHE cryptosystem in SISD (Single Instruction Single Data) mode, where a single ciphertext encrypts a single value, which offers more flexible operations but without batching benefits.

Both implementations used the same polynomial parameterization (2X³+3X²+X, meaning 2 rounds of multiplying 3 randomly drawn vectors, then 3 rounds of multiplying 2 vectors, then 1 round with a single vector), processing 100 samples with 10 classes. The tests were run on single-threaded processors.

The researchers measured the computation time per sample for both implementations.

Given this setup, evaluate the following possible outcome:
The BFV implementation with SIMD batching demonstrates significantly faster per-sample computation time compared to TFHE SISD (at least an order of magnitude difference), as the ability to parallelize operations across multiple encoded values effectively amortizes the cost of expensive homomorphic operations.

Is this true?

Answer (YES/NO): NO